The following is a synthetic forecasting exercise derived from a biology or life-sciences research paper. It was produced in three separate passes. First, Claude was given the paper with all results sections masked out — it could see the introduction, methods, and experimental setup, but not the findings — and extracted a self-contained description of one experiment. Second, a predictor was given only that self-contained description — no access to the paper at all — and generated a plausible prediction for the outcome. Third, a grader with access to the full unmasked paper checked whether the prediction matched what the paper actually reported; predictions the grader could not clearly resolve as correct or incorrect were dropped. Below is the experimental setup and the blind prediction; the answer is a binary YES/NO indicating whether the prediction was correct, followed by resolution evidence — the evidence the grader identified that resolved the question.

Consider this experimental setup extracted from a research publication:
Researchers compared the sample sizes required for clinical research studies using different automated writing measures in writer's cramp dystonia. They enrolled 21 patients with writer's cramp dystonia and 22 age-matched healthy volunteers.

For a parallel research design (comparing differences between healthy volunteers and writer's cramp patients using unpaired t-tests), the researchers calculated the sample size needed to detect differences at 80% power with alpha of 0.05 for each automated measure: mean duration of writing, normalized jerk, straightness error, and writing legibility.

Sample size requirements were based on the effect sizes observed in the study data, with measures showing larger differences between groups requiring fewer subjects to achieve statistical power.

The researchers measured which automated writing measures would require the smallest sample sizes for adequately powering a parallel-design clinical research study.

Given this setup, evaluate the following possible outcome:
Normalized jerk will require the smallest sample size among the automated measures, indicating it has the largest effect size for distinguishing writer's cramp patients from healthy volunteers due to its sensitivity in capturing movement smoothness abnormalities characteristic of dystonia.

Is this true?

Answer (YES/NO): NO